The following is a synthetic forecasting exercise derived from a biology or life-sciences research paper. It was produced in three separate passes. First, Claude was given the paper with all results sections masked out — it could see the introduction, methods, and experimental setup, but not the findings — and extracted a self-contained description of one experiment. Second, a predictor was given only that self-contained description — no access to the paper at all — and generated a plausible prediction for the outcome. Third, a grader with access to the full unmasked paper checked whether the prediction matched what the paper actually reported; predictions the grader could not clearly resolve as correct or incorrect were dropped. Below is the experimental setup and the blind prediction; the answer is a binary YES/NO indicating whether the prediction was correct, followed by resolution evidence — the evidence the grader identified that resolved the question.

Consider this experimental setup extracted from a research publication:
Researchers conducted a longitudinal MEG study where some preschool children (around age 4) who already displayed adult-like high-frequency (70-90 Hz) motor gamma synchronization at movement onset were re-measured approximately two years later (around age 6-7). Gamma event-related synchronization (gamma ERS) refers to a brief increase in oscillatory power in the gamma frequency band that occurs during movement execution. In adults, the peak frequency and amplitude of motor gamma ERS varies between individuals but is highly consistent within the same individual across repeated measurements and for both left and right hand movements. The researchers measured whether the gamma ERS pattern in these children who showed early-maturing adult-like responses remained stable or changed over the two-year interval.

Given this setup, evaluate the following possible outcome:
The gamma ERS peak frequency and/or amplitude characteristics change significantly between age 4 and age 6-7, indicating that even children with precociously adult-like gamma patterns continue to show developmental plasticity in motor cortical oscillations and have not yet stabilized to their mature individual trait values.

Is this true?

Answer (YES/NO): NO